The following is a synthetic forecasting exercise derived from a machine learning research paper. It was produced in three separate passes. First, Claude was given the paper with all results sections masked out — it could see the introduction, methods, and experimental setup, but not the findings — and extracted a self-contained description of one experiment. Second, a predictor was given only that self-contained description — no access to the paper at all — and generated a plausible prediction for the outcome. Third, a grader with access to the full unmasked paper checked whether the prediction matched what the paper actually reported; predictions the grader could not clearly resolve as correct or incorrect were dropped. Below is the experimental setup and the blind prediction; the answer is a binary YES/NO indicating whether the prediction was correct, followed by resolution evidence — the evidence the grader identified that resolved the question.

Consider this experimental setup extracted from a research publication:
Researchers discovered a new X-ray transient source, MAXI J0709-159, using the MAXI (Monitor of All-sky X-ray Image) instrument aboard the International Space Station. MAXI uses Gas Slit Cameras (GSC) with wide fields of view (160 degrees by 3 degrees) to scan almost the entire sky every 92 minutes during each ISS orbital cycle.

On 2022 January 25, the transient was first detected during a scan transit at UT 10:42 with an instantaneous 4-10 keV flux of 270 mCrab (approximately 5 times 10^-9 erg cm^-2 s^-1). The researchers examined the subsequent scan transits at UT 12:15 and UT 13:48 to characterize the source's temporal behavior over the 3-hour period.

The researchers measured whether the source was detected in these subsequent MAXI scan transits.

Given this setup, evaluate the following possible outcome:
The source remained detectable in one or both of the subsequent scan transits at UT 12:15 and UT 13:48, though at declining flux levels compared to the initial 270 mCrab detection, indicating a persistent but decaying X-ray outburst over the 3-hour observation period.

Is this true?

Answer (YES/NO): NO